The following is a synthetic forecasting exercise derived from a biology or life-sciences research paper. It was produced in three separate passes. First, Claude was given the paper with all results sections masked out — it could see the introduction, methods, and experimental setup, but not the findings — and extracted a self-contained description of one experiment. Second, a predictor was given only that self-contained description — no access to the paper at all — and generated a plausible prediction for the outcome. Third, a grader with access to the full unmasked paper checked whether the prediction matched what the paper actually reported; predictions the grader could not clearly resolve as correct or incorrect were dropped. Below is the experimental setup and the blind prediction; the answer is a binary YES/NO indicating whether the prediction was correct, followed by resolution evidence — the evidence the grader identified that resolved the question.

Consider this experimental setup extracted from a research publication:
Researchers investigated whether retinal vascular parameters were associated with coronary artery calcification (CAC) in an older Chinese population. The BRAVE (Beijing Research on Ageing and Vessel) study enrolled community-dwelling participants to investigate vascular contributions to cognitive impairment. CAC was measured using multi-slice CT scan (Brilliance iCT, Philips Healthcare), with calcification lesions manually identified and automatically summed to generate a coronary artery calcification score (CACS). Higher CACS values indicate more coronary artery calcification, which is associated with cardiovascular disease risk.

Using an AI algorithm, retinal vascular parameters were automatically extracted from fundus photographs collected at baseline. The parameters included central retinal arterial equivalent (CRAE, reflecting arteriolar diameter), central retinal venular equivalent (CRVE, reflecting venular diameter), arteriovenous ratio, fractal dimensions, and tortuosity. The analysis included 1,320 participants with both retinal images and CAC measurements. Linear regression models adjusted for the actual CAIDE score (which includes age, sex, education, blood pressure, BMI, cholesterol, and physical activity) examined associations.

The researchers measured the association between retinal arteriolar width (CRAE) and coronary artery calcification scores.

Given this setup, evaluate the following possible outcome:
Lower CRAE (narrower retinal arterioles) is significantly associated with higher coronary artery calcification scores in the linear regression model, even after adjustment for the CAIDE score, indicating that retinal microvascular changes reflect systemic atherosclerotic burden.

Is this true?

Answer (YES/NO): YES